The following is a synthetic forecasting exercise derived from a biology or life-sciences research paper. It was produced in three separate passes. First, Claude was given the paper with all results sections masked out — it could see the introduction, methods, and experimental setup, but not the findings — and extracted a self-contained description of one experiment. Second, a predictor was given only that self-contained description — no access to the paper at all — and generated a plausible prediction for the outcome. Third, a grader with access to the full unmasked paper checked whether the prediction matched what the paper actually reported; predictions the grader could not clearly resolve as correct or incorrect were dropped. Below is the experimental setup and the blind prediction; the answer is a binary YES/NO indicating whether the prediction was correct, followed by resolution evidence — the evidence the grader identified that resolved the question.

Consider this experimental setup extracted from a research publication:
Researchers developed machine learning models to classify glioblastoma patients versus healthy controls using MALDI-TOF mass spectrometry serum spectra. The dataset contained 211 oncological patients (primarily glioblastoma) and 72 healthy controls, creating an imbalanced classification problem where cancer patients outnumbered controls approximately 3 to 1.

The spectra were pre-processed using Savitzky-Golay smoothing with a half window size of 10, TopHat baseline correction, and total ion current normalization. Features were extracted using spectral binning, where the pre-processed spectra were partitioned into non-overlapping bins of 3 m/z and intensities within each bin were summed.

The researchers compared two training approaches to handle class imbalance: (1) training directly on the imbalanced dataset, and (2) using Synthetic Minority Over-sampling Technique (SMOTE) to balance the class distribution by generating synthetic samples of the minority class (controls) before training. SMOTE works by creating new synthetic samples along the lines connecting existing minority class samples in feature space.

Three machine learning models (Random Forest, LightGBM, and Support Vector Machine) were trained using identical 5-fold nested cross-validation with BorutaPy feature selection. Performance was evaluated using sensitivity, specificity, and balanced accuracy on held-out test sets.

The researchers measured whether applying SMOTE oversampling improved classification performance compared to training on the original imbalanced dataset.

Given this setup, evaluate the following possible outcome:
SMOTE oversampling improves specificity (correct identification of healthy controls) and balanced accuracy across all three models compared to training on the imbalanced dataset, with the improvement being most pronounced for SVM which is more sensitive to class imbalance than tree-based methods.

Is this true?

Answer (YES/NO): NO